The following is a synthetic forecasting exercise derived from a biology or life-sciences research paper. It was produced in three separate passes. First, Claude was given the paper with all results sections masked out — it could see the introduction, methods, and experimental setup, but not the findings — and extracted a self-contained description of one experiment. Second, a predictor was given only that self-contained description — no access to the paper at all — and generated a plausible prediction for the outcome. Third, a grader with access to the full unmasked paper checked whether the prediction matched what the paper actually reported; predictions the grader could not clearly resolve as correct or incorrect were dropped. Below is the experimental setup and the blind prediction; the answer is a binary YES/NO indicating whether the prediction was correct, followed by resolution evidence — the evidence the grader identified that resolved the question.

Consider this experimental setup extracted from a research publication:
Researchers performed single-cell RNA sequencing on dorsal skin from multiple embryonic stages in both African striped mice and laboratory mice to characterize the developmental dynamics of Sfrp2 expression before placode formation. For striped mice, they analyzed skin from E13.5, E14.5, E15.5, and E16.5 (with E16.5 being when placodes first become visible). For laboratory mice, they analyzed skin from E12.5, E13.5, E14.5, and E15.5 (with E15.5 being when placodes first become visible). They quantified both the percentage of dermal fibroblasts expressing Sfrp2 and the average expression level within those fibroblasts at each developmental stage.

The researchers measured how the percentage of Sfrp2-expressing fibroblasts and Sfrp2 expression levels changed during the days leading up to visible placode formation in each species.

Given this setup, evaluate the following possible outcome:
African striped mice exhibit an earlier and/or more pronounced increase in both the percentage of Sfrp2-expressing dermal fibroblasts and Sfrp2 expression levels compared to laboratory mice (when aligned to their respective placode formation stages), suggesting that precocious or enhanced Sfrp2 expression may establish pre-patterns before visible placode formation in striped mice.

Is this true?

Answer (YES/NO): NO